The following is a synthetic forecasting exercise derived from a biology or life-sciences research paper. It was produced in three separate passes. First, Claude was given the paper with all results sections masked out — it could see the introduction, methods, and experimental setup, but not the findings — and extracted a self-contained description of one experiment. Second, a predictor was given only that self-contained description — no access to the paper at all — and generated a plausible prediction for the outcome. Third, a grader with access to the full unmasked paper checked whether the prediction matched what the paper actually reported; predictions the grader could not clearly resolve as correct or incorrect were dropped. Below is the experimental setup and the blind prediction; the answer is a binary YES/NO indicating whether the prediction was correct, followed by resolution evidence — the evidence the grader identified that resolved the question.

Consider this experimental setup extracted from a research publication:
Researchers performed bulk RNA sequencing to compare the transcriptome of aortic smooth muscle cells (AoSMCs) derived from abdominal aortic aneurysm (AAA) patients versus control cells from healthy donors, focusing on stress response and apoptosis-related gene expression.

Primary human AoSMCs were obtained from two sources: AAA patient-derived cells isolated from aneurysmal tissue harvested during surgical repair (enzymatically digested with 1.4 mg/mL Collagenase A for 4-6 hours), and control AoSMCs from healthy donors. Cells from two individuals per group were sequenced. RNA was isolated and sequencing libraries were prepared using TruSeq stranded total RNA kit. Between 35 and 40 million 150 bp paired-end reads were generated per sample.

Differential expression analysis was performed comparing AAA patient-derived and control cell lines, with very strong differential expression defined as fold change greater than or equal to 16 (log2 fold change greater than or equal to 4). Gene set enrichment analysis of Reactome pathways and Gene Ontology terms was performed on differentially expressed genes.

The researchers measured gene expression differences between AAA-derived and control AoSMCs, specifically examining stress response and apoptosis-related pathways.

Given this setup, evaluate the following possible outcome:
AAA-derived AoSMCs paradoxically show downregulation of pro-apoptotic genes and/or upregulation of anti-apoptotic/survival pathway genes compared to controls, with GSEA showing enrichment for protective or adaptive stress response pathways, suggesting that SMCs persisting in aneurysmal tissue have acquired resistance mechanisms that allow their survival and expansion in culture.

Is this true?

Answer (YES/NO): YES